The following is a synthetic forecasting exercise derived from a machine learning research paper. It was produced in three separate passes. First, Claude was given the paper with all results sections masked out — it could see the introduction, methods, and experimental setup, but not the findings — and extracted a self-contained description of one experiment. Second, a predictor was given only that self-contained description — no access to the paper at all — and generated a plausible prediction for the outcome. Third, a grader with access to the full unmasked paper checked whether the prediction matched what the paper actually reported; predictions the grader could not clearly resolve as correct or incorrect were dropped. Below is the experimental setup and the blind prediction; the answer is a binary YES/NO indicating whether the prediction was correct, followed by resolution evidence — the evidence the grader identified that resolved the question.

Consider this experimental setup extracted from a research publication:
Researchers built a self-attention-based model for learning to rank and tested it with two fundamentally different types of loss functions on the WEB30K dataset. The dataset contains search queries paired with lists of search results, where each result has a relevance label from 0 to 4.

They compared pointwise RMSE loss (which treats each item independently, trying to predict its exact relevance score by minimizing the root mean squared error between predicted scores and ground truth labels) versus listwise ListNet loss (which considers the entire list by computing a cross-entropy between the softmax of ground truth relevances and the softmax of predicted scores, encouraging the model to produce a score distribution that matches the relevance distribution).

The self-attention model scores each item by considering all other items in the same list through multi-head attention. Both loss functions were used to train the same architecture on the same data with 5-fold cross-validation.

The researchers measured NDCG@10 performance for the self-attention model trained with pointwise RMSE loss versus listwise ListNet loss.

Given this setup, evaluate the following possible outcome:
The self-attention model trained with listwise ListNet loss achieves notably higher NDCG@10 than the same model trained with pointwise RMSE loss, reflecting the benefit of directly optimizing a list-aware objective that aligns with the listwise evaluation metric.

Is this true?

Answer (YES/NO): NO